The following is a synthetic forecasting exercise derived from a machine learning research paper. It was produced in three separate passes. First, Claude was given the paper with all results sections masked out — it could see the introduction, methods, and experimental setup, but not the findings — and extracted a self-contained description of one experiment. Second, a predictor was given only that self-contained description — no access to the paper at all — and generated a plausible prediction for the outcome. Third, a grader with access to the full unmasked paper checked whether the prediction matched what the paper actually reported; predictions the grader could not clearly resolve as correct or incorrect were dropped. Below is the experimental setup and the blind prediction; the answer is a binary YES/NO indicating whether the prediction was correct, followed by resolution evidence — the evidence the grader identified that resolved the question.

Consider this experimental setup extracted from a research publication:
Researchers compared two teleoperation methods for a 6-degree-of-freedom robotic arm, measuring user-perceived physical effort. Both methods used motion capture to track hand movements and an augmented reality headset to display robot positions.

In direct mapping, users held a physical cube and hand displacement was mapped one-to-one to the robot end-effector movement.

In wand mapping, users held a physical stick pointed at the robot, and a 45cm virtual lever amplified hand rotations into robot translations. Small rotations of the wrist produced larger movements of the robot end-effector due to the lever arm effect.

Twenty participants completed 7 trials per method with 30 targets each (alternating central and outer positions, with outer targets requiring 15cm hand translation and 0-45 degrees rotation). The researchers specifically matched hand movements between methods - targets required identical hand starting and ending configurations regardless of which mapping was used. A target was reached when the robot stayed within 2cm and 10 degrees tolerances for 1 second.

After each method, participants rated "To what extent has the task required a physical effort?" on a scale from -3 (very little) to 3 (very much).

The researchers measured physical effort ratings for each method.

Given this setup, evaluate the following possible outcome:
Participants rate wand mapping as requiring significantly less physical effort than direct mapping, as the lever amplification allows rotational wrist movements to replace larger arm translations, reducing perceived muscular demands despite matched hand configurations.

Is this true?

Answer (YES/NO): NO